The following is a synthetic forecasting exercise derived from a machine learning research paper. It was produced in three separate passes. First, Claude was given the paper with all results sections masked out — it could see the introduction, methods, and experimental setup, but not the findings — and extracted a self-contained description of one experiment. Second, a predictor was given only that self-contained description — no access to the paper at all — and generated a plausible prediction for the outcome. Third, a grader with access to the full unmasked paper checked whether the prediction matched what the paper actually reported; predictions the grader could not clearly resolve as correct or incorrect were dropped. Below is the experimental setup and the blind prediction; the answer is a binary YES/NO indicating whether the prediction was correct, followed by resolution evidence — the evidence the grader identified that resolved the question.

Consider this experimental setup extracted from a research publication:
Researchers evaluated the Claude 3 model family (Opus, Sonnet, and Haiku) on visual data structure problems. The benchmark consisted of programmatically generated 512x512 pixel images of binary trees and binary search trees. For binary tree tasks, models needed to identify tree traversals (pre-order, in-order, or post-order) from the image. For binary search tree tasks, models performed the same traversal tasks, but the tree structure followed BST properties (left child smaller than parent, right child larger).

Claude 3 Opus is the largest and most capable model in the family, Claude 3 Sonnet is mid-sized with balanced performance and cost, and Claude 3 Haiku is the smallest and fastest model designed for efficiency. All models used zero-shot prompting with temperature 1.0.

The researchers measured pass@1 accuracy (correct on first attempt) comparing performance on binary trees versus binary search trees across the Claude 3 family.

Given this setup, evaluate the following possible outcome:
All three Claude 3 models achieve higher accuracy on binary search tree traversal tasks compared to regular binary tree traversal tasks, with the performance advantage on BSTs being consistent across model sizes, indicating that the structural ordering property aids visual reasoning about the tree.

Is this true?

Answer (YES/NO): NO